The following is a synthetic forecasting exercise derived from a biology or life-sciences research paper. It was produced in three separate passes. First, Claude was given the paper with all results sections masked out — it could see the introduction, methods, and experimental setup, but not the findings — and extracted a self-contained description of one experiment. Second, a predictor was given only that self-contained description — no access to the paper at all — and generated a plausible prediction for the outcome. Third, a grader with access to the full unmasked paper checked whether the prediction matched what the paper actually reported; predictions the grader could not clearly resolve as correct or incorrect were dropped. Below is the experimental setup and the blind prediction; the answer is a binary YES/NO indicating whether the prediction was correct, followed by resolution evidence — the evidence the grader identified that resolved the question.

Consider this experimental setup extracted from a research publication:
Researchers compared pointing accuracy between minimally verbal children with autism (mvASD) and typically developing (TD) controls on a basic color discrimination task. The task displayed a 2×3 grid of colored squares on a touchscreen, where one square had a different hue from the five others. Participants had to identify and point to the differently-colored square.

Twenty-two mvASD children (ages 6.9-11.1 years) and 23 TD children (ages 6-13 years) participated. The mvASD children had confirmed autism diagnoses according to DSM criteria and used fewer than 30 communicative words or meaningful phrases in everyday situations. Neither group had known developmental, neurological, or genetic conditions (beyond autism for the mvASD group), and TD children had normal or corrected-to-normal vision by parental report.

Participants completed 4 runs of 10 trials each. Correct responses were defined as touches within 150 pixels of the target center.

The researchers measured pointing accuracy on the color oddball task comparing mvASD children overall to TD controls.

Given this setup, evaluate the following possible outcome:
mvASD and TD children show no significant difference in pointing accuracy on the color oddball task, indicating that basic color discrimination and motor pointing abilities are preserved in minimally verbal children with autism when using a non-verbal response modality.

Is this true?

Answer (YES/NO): NO